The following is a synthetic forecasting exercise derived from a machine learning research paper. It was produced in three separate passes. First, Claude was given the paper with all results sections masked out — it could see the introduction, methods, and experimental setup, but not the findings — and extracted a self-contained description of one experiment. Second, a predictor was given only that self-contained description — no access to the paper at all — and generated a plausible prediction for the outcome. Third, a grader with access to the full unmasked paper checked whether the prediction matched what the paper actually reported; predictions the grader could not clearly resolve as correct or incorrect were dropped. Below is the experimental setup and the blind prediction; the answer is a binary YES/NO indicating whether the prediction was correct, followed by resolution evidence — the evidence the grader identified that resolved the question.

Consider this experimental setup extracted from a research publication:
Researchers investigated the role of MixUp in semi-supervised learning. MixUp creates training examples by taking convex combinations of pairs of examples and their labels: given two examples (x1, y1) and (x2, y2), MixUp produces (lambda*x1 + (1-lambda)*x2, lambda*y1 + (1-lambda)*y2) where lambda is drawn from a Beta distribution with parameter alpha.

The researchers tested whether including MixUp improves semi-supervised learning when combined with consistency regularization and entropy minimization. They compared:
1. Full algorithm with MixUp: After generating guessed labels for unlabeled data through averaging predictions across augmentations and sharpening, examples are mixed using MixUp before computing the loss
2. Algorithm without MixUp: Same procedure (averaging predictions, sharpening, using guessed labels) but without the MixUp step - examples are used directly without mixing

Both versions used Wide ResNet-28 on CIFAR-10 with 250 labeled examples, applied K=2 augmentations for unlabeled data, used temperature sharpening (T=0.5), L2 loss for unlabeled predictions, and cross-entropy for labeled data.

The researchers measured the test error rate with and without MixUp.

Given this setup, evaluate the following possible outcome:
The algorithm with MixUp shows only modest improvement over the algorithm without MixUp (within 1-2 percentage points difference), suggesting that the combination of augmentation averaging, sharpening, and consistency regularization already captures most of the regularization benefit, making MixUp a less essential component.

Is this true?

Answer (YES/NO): NO